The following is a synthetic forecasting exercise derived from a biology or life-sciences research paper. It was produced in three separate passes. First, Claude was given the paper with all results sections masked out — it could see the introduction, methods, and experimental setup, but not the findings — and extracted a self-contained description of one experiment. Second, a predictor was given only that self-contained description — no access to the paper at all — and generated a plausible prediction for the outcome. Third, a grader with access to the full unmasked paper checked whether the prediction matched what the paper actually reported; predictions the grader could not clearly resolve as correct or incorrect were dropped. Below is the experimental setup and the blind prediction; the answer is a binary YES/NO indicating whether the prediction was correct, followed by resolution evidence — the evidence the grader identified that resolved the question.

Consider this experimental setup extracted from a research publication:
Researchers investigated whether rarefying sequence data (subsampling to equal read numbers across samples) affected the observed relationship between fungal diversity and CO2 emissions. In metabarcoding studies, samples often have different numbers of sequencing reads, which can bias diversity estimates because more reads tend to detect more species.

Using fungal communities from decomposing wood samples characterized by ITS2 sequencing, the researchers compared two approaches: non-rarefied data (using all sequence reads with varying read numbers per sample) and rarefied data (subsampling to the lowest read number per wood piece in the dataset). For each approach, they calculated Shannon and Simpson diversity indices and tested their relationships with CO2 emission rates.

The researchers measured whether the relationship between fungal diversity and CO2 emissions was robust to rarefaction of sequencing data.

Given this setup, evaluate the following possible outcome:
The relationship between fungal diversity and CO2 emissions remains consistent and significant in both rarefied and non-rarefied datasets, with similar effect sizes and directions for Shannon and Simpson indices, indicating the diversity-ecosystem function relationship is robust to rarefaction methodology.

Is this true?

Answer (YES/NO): YES